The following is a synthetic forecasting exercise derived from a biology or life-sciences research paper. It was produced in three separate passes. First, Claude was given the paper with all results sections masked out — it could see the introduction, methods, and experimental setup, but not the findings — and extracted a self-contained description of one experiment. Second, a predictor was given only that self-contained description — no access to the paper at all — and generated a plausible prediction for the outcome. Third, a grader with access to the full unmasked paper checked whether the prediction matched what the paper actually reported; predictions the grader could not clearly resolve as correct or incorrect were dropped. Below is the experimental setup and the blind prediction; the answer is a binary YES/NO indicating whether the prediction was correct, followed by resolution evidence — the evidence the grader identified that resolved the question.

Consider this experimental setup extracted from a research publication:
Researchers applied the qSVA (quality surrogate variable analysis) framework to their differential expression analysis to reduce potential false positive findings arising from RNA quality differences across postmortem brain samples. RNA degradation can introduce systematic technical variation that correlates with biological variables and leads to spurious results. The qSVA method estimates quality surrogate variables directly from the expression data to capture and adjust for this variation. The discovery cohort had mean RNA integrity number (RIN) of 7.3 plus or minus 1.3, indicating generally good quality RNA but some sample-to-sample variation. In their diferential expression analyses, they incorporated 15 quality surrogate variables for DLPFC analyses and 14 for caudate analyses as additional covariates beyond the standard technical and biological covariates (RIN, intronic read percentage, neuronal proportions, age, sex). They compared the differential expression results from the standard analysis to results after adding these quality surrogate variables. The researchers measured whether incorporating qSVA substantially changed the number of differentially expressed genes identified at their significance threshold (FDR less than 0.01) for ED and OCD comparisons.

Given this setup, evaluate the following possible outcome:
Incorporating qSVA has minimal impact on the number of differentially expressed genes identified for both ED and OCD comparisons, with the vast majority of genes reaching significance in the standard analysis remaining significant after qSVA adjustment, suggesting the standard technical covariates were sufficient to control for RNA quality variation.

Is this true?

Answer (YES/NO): YES